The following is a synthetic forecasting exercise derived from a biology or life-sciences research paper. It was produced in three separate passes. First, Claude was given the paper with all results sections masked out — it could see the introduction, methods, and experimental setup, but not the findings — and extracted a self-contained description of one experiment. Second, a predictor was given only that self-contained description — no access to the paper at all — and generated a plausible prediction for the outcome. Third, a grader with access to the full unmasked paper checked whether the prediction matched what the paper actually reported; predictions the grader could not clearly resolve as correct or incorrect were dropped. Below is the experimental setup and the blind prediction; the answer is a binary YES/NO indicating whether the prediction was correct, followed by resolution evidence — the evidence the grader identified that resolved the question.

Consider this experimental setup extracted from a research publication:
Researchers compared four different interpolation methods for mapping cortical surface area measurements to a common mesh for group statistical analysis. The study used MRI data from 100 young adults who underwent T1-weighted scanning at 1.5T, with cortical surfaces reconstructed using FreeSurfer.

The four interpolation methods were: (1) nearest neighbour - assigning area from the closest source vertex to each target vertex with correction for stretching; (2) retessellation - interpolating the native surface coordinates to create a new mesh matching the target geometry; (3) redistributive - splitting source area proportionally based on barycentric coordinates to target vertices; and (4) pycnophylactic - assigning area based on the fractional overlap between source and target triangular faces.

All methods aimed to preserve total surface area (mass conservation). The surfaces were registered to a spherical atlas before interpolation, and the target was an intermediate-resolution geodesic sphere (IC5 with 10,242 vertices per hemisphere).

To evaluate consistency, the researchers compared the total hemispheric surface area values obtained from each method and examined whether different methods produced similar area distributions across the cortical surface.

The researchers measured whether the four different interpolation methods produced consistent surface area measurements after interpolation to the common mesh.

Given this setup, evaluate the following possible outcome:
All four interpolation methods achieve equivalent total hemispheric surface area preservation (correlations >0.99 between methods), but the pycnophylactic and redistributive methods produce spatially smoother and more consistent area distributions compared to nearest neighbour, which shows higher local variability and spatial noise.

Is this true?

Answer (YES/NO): NO